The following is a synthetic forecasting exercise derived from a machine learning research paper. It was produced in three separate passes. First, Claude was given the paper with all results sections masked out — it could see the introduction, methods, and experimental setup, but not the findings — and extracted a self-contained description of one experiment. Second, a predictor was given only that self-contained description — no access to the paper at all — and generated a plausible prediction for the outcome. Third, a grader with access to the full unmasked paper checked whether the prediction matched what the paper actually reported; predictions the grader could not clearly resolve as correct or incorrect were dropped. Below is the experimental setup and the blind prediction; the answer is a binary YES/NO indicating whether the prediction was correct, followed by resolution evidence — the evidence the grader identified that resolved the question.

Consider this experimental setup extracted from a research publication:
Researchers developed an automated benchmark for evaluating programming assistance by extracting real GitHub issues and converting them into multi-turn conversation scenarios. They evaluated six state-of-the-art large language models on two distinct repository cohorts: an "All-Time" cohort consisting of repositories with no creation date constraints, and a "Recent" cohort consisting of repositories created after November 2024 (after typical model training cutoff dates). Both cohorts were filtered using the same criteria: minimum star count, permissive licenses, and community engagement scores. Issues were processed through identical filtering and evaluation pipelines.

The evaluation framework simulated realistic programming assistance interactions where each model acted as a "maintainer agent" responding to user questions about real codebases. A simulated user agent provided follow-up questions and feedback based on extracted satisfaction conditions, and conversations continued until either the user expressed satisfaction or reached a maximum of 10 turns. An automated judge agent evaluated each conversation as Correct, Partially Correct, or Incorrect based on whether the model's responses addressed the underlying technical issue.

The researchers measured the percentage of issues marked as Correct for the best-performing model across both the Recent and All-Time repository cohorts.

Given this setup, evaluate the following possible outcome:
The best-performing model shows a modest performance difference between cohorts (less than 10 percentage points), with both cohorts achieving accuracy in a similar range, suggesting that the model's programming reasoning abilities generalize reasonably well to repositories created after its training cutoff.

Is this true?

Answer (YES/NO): NO